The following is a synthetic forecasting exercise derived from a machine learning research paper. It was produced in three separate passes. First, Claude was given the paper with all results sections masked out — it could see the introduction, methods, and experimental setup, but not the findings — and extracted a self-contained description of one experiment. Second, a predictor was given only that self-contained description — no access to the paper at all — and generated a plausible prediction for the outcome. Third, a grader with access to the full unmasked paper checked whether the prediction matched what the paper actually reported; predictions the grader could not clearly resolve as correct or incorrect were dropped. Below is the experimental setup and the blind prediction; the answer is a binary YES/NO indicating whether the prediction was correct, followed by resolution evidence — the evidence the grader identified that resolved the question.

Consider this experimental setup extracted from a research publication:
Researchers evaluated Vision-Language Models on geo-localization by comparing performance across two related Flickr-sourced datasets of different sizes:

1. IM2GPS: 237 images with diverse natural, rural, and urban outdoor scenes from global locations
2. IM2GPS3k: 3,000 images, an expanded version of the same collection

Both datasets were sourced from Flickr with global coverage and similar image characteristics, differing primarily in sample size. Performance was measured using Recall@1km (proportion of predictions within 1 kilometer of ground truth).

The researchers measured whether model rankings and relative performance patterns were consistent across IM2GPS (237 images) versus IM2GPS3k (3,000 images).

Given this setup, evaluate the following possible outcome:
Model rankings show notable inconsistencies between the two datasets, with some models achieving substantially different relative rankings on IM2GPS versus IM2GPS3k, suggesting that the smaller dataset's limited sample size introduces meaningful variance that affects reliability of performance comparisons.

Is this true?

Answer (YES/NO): NO